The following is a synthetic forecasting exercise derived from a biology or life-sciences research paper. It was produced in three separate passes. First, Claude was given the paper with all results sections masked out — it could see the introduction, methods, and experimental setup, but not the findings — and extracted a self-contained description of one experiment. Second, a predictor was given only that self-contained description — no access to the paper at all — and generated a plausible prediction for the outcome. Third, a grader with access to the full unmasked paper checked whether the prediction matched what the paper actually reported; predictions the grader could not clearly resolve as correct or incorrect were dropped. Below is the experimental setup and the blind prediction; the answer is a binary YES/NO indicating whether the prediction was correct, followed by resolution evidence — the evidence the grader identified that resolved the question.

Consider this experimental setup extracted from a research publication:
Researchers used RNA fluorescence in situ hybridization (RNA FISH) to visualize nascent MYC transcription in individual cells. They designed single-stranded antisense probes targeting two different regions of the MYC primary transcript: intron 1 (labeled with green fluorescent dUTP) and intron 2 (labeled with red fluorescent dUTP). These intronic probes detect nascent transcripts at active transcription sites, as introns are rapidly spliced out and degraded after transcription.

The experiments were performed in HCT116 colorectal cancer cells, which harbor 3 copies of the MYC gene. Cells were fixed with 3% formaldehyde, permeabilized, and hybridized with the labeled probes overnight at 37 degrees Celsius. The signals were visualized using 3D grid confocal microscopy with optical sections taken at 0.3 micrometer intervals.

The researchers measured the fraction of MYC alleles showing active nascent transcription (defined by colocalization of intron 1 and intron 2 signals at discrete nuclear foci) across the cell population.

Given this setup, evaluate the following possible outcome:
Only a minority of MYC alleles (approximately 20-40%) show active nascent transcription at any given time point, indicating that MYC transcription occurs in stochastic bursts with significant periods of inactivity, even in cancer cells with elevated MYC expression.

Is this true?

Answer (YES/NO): NO